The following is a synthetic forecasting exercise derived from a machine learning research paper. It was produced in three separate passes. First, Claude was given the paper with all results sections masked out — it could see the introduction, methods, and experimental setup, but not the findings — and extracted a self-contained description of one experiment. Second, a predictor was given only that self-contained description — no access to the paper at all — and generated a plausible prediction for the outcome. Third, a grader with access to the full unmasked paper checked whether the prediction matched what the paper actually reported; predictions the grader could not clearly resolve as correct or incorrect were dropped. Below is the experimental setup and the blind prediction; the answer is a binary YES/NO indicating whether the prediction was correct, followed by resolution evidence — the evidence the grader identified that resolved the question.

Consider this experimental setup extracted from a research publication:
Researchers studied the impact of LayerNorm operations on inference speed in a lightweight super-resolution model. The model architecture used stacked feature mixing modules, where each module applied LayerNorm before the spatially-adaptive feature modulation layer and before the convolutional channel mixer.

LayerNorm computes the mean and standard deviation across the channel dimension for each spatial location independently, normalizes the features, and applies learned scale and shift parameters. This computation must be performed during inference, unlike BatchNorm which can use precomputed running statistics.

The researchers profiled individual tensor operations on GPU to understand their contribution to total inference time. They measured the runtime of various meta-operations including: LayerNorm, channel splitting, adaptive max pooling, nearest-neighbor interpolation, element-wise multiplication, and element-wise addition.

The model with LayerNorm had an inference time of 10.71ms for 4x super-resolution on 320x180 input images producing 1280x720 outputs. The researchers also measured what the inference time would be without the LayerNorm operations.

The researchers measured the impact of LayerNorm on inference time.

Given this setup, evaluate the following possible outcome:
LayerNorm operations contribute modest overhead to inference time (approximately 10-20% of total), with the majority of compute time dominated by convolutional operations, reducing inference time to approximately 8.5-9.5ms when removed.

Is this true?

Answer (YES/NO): NO